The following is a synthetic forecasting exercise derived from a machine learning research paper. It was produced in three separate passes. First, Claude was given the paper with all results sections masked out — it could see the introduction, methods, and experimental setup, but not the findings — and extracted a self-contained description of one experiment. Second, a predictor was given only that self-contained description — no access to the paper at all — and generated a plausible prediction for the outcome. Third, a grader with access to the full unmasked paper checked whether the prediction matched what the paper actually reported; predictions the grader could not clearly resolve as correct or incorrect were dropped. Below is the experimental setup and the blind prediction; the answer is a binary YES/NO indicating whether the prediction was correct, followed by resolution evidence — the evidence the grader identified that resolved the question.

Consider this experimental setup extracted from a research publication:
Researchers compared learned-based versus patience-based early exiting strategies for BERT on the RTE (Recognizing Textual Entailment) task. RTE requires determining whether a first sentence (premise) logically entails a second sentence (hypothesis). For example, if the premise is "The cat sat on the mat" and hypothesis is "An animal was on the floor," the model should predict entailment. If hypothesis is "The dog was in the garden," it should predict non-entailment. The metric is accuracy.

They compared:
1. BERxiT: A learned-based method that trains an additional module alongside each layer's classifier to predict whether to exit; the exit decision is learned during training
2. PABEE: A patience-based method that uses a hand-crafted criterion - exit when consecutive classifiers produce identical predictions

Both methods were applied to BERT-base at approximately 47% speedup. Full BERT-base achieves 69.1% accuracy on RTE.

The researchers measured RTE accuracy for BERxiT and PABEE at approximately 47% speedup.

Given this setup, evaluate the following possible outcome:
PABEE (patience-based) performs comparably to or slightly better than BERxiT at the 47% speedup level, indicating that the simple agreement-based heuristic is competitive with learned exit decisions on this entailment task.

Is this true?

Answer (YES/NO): YES